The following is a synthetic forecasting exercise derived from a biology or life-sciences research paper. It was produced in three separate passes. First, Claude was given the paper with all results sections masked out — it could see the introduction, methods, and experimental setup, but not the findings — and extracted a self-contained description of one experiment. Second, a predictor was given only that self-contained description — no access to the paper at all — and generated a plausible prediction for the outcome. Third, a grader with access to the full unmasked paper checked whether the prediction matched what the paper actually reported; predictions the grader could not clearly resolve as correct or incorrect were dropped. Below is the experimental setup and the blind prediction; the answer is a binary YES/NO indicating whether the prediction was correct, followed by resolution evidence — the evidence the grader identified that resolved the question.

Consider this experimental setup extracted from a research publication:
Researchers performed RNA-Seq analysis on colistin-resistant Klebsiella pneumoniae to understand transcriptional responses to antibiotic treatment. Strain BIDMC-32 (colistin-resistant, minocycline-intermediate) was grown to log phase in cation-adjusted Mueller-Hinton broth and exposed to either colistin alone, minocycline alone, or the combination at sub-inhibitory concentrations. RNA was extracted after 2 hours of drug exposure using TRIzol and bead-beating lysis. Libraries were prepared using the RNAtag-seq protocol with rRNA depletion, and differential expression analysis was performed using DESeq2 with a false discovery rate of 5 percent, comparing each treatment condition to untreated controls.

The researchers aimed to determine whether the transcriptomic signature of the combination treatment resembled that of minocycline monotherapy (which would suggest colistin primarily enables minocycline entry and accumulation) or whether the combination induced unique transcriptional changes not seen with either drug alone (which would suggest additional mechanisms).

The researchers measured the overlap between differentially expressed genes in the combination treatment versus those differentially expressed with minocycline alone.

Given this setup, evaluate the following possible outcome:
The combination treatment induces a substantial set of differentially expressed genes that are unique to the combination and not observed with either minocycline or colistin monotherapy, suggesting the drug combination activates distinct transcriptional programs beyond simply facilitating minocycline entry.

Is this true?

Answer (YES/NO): NO